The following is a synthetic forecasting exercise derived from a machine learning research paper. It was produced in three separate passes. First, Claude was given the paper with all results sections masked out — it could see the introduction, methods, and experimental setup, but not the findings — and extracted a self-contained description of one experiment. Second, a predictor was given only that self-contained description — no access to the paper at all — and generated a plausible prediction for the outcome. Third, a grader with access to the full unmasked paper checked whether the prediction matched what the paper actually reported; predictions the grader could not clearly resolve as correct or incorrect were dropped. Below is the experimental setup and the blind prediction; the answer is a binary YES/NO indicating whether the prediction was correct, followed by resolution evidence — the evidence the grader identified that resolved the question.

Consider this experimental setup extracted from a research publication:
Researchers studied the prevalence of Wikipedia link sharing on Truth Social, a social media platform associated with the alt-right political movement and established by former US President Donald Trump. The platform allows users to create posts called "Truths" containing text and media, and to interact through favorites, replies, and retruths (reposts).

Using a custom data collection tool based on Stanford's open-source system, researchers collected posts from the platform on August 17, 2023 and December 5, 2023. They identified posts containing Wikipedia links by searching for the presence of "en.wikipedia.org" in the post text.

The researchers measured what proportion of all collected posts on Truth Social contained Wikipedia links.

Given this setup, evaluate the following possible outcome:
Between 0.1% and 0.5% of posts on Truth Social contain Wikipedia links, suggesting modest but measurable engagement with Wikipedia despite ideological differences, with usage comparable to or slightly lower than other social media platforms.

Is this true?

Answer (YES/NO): NO